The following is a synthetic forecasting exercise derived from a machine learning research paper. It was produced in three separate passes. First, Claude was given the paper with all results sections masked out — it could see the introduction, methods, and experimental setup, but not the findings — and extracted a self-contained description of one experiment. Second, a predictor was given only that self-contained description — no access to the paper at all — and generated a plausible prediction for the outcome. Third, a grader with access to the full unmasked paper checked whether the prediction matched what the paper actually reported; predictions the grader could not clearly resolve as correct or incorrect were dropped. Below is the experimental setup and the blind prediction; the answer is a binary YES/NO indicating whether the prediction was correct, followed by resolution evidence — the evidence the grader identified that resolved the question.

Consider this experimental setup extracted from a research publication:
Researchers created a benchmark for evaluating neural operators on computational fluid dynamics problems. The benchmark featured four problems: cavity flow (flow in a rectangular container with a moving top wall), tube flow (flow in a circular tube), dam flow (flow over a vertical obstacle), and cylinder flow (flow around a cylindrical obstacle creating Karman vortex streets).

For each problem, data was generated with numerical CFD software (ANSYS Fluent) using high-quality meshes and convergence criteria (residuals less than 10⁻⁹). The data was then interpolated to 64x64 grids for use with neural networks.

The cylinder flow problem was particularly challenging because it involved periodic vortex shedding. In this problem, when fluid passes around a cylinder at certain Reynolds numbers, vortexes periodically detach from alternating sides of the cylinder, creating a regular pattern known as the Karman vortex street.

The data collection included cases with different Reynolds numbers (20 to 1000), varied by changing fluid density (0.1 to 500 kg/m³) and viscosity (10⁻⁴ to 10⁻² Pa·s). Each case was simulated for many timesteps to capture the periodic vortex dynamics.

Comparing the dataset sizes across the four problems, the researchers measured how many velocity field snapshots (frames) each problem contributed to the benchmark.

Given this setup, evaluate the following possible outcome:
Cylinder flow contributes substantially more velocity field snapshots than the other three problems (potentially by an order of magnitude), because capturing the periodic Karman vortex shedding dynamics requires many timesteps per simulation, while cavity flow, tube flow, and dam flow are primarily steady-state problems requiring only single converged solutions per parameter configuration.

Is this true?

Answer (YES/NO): YES